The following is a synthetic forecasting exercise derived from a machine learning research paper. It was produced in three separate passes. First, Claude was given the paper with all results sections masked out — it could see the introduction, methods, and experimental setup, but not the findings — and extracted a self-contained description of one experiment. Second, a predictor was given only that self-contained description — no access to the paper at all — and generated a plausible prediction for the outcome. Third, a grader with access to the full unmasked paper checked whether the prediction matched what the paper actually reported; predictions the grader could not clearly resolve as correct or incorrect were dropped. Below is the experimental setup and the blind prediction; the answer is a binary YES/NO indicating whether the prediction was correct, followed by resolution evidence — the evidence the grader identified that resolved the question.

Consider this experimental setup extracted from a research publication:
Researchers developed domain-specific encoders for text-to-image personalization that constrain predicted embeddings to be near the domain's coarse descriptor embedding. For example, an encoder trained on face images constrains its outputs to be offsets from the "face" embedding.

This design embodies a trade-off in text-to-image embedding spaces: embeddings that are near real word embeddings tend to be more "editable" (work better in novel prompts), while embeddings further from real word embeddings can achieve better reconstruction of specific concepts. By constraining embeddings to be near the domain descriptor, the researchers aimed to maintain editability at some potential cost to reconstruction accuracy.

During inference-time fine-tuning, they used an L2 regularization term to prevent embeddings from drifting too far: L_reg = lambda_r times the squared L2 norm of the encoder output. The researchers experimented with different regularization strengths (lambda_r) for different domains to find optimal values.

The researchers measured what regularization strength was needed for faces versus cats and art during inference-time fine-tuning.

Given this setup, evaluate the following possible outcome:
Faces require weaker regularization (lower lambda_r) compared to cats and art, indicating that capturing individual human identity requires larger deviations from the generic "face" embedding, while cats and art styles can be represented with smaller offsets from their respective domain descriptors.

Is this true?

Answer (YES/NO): NO